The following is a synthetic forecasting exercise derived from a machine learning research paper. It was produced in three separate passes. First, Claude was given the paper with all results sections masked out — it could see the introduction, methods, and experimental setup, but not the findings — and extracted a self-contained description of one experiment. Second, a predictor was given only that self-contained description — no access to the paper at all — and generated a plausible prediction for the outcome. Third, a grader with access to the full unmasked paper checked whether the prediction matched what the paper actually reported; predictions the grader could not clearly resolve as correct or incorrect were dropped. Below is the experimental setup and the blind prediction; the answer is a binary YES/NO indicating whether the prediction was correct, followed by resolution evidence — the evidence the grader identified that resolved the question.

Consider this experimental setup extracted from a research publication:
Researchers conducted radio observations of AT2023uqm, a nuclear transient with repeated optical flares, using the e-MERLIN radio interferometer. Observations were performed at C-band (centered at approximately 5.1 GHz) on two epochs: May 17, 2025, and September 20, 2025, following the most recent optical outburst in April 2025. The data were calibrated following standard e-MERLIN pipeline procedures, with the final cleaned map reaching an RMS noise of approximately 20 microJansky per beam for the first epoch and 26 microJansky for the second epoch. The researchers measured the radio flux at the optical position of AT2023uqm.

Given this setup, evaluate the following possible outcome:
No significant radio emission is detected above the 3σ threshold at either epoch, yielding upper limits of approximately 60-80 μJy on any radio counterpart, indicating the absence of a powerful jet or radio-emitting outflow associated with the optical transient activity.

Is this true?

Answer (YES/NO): NO